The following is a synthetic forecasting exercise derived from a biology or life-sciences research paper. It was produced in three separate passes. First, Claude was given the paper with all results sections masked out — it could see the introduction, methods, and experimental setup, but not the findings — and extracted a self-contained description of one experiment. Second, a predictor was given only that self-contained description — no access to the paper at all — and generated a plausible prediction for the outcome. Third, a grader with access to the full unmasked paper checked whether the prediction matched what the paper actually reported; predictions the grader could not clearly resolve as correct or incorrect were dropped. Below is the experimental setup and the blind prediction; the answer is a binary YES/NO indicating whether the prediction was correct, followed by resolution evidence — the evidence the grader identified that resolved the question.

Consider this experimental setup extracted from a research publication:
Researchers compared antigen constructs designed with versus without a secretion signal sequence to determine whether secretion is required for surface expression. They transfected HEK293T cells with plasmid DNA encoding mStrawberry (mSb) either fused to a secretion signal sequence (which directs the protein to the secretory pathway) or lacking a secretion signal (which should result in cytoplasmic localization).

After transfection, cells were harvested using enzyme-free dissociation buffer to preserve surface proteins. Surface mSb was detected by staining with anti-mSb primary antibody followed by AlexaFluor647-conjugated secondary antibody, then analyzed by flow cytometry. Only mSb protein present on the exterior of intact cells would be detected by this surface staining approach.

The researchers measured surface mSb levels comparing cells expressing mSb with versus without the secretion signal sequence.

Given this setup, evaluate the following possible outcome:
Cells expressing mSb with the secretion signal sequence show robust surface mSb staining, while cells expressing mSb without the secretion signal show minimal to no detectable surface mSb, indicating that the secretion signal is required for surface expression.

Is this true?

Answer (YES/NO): YES